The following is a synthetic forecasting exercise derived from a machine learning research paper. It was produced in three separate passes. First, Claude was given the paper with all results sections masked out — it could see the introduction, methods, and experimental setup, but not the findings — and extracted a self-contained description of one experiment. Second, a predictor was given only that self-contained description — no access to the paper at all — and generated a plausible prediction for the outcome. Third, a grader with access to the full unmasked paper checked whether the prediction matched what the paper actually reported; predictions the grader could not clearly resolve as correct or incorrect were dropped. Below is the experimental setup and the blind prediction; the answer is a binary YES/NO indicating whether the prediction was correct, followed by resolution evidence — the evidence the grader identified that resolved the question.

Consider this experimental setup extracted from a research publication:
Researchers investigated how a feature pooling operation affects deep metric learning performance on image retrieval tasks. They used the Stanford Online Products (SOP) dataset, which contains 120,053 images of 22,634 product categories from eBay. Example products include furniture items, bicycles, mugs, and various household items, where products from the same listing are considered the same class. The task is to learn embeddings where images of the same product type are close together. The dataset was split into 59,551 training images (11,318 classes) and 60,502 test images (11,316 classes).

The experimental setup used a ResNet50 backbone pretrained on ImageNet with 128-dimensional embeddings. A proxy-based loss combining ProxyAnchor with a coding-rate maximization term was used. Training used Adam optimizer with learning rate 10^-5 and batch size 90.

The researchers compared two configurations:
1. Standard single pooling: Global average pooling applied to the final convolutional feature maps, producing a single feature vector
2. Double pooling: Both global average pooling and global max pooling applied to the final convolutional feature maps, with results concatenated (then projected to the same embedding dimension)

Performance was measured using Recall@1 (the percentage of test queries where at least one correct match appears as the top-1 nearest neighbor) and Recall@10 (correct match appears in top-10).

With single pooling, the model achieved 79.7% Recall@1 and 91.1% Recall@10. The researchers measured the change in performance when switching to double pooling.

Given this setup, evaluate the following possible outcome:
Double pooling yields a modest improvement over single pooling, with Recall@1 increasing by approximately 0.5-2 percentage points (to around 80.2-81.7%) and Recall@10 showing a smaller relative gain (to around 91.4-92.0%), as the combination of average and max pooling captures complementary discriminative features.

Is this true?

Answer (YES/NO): NO